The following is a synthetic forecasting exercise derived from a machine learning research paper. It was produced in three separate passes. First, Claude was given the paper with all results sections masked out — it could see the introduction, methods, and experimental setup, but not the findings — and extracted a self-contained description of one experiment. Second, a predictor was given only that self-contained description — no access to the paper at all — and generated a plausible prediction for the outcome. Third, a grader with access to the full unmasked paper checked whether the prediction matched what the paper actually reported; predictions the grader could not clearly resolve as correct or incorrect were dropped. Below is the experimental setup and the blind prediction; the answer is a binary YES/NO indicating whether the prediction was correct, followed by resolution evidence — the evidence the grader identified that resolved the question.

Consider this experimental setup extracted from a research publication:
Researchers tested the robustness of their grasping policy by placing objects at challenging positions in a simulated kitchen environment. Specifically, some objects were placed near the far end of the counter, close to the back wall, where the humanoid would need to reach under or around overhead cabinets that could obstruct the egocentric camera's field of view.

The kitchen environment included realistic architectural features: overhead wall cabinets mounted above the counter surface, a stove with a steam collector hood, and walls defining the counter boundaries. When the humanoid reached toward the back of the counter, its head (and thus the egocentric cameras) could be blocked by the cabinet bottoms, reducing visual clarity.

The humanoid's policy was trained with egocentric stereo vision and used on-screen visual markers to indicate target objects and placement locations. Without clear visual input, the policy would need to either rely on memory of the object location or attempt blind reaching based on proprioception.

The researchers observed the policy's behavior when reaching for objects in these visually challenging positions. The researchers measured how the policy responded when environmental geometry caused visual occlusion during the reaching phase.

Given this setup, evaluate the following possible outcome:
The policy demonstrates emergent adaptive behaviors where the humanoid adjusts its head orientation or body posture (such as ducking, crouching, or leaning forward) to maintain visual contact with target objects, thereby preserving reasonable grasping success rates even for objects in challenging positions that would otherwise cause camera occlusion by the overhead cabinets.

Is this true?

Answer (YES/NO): NO